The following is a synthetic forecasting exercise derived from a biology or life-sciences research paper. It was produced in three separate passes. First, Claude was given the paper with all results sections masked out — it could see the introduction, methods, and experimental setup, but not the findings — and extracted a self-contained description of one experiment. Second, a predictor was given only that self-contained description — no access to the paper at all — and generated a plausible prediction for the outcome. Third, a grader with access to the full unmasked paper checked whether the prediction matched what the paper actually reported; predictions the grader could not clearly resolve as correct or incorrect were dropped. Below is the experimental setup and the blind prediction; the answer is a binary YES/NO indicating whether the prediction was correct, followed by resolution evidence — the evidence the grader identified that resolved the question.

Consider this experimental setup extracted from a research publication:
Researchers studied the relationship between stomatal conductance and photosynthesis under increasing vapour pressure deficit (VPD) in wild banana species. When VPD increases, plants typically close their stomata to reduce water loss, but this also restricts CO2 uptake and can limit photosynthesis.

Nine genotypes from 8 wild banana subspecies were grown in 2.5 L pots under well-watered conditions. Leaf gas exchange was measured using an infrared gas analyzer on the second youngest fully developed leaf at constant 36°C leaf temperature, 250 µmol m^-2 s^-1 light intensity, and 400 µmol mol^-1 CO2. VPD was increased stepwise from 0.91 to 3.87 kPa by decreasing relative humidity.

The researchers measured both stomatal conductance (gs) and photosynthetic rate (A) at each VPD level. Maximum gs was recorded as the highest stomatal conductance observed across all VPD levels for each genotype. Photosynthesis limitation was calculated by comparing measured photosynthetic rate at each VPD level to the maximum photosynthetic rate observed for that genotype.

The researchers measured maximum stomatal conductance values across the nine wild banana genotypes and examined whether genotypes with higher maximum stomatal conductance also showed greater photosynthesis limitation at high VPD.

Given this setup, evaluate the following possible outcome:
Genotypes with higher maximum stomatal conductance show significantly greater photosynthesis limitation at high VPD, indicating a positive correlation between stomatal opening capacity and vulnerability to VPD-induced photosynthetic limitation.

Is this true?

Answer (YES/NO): NO